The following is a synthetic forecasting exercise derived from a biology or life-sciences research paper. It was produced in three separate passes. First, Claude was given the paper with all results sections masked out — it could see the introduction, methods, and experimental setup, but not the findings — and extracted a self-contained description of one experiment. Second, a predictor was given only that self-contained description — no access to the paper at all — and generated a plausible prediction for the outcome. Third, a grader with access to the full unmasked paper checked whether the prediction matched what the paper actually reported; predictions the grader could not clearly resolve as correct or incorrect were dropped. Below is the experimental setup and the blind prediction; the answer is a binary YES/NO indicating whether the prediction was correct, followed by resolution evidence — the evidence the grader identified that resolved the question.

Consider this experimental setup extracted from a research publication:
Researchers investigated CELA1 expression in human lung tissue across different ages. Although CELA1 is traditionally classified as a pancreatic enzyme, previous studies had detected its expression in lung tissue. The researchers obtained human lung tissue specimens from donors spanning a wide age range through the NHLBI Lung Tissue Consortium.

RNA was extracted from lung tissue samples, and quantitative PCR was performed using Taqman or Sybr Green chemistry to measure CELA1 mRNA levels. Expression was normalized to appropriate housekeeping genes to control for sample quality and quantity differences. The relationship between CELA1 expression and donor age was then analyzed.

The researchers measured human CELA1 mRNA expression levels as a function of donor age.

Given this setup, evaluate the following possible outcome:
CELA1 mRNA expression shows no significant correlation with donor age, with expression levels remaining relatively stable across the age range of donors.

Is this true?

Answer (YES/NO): NO